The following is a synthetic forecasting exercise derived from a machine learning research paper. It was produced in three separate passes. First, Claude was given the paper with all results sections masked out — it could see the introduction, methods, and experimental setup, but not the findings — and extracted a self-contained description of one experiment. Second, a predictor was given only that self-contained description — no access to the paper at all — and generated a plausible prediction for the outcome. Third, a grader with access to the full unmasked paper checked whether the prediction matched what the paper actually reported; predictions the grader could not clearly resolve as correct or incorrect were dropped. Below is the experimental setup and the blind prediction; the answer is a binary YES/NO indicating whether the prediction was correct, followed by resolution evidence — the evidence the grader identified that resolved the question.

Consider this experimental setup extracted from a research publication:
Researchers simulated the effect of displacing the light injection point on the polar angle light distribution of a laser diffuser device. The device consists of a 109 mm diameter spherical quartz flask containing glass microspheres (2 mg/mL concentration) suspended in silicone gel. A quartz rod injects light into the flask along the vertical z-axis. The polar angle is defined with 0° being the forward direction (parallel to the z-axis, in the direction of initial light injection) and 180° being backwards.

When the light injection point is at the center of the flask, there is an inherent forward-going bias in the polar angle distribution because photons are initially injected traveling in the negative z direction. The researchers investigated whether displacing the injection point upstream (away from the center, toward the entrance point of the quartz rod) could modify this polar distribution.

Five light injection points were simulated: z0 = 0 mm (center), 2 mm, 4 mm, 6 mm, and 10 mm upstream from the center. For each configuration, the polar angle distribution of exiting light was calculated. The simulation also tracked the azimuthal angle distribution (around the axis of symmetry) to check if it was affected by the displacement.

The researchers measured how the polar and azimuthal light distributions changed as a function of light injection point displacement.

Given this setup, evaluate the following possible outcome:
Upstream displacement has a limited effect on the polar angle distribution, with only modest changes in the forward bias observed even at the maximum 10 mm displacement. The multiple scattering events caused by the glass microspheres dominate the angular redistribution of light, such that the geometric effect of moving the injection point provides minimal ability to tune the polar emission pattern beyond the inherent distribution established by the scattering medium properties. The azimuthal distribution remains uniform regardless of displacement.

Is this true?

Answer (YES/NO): NO